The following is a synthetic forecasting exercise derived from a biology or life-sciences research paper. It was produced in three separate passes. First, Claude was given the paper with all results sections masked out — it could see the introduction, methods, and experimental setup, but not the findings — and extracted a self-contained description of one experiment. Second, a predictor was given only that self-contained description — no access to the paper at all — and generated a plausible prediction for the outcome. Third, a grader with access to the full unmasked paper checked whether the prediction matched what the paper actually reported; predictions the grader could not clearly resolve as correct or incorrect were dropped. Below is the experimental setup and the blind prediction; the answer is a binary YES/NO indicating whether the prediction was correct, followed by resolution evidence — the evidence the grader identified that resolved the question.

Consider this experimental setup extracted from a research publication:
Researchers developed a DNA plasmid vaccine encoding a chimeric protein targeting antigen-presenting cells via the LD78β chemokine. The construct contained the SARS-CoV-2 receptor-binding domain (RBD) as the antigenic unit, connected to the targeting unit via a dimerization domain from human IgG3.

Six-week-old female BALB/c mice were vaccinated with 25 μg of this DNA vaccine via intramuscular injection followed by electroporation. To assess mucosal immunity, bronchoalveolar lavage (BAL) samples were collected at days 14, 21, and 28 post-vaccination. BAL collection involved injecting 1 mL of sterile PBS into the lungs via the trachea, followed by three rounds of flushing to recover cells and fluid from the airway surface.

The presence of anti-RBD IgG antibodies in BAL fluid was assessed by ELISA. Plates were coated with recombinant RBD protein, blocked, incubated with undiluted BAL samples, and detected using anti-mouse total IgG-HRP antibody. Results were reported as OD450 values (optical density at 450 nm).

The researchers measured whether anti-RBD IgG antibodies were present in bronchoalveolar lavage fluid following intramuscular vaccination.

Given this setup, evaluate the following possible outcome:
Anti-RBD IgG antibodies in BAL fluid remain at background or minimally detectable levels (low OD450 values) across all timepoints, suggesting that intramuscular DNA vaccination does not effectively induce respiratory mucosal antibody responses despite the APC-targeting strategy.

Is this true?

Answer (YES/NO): NO